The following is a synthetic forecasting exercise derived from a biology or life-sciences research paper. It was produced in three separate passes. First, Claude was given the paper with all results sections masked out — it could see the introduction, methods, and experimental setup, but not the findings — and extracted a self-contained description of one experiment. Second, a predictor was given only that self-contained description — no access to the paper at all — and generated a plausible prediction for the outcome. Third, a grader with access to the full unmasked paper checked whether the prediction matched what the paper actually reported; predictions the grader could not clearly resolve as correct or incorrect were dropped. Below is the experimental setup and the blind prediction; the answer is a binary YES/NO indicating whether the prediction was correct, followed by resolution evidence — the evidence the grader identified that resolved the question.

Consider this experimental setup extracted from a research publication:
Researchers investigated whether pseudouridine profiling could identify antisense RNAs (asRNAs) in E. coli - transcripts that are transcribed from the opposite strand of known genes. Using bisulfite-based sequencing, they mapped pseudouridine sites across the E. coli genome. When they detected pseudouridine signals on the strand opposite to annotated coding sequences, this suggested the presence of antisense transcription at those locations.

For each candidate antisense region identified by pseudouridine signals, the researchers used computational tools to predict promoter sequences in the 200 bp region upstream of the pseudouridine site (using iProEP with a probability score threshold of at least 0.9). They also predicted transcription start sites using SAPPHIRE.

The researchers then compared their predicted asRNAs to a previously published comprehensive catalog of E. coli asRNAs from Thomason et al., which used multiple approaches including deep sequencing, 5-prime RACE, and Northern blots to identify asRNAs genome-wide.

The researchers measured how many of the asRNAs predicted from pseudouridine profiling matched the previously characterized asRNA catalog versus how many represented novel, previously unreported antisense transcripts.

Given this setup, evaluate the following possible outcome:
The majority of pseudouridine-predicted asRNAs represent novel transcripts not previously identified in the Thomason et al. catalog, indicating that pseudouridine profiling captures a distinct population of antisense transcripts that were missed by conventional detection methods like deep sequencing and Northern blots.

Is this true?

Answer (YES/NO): YES